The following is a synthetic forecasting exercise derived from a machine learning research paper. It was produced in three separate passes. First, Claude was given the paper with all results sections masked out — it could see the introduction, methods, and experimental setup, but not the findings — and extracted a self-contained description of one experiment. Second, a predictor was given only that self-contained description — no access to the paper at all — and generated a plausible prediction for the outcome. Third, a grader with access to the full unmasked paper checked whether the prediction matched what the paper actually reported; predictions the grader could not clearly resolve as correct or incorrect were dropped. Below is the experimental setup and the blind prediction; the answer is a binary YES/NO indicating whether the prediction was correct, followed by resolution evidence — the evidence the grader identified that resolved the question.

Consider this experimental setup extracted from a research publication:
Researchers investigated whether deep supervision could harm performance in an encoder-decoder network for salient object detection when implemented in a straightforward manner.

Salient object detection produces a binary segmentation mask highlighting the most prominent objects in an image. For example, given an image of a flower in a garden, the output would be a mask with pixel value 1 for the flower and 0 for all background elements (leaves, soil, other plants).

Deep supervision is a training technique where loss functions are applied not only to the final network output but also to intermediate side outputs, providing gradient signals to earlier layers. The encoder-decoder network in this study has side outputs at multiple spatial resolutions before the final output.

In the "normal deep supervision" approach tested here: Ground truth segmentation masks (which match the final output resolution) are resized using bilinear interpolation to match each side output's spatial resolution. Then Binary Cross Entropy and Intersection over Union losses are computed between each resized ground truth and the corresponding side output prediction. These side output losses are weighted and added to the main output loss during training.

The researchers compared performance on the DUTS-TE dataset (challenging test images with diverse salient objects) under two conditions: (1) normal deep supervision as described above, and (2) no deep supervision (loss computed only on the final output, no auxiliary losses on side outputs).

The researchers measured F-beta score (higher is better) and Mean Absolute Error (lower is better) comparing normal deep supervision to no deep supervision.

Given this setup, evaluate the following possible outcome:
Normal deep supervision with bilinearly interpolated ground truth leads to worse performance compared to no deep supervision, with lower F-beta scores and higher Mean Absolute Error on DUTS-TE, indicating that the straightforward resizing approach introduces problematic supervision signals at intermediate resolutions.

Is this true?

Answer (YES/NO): YES